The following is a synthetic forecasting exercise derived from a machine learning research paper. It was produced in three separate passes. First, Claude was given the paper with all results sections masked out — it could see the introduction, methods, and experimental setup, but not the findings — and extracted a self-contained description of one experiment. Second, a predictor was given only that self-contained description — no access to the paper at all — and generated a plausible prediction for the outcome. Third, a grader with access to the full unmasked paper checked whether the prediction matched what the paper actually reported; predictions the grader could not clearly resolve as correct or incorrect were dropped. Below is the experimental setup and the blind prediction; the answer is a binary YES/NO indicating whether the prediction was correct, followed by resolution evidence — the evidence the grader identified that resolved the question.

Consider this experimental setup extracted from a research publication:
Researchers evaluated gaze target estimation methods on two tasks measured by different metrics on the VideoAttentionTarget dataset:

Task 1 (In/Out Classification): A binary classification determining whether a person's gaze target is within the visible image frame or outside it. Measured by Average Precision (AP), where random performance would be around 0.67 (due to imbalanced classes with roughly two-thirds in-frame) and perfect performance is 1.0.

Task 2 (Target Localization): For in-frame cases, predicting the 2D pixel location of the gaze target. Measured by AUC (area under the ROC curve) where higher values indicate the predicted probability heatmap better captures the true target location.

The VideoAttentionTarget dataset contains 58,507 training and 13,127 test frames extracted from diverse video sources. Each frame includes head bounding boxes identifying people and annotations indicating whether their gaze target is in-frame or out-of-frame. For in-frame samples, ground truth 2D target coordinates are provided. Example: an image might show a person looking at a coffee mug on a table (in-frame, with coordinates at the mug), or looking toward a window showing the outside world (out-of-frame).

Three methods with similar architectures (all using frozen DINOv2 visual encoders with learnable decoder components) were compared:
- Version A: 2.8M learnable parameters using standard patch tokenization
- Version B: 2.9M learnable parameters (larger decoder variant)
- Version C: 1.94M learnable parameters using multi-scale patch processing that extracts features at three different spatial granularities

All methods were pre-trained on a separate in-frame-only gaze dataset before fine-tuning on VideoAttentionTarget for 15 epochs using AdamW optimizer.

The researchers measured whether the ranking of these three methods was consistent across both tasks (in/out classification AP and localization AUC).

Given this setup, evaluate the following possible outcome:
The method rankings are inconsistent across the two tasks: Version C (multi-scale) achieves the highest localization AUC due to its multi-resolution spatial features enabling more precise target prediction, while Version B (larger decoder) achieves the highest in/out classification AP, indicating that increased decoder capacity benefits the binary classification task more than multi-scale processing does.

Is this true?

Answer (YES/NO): NO